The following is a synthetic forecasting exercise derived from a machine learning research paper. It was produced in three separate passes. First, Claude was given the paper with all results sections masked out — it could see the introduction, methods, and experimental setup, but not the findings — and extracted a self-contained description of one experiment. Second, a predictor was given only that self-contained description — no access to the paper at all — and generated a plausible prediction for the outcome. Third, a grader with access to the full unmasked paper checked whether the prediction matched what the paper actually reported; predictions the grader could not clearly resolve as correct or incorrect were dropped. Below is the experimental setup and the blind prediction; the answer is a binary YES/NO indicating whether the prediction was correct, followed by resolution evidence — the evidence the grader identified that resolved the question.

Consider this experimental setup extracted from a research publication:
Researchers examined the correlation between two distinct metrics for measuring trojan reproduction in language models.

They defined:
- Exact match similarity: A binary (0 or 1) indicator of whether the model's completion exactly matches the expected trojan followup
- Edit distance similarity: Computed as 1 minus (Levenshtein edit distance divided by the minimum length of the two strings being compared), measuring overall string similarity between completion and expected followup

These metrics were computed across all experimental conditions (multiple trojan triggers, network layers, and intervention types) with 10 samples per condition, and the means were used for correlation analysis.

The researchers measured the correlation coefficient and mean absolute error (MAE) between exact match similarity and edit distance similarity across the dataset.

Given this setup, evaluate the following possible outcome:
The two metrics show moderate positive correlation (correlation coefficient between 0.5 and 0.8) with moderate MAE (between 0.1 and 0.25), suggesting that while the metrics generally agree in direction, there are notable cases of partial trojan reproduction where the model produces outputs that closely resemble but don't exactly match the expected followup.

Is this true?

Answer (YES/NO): NO